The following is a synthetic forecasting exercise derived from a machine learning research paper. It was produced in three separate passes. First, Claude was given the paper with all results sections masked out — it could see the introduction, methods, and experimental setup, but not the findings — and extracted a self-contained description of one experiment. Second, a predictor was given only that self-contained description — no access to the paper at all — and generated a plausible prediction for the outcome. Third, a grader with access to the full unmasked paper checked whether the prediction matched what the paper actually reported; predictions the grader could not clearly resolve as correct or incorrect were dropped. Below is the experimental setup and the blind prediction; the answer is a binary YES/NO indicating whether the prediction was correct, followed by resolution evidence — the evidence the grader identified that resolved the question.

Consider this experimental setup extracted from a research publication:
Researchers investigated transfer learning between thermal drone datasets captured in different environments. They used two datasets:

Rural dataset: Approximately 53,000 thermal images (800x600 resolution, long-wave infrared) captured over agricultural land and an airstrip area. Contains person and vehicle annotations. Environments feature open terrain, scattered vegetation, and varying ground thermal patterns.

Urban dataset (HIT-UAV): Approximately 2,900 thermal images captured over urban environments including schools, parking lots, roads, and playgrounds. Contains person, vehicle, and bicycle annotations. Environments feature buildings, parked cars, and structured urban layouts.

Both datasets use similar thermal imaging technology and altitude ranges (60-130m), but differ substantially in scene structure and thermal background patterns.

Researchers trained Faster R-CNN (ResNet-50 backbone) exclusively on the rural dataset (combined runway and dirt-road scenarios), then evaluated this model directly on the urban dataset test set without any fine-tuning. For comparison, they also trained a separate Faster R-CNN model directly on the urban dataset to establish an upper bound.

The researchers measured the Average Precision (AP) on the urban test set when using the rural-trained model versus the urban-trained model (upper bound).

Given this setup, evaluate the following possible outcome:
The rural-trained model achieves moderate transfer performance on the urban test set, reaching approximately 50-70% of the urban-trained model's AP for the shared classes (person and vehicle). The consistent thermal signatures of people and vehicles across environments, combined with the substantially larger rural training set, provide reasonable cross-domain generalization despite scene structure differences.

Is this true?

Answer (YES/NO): NO